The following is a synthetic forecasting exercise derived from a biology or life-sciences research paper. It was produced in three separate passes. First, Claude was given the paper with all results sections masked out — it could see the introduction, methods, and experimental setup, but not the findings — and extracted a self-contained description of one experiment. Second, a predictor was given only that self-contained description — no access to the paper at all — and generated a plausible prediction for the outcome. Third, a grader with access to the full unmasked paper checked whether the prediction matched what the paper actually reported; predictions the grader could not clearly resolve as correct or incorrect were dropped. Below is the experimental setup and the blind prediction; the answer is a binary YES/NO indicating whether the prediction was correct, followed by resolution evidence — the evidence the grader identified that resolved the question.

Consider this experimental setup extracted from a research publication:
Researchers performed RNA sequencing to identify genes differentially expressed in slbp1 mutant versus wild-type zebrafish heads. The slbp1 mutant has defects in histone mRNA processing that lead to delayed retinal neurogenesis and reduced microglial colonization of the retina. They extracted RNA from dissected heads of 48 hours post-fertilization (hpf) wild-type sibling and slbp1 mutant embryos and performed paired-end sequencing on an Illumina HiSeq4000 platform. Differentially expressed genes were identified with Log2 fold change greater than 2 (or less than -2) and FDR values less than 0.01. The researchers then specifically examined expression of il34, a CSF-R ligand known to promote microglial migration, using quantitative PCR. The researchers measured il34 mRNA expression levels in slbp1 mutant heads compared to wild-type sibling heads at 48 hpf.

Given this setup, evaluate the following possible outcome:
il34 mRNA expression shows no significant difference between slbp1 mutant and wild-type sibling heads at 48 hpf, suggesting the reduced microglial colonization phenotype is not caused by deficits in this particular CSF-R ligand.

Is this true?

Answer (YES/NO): YES